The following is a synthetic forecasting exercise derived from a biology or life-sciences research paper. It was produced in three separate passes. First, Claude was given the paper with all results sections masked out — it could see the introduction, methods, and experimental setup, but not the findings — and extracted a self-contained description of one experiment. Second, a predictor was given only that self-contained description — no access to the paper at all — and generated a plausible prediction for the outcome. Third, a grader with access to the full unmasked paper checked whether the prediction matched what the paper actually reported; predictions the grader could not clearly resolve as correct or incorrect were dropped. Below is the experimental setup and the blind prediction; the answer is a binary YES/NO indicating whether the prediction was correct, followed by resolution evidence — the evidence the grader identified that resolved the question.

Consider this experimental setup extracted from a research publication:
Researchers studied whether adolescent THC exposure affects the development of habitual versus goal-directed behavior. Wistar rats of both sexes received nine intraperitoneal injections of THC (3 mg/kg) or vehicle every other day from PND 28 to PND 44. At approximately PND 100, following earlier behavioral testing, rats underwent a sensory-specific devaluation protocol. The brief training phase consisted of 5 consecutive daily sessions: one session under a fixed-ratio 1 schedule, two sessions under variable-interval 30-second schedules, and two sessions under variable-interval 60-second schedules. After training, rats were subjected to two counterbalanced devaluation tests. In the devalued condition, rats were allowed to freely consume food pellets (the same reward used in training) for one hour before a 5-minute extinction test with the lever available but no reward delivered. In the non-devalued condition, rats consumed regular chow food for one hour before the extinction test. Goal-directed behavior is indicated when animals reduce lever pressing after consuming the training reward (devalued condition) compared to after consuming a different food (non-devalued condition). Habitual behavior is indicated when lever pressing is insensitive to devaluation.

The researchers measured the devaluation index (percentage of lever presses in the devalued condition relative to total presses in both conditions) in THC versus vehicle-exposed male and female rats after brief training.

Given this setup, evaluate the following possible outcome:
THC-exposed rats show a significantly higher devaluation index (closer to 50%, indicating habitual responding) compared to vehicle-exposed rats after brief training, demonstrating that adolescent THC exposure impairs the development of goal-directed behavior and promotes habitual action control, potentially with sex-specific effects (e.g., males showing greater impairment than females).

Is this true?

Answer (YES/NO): NO